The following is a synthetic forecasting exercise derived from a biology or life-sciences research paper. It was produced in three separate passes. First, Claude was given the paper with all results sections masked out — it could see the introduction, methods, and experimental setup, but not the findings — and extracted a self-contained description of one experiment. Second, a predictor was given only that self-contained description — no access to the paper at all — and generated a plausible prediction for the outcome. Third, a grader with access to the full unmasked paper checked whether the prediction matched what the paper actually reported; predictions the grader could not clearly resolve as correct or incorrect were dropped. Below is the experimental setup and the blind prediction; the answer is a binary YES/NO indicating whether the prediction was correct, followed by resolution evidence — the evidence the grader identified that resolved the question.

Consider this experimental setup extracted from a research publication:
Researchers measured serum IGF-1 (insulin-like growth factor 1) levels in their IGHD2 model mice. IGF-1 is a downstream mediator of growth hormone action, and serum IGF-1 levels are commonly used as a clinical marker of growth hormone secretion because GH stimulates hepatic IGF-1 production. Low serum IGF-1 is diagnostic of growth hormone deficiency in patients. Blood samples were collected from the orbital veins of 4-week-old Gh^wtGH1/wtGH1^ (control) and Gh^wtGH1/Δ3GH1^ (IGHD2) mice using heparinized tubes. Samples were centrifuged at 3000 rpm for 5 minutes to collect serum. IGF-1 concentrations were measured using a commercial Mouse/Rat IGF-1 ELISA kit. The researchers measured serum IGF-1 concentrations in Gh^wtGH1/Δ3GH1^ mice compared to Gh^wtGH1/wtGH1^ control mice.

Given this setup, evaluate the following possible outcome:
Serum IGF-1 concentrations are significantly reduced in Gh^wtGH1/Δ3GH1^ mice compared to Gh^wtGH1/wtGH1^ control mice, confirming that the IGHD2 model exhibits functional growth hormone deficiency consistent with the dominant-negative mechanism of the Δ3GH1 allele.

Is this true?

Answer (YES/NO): YES